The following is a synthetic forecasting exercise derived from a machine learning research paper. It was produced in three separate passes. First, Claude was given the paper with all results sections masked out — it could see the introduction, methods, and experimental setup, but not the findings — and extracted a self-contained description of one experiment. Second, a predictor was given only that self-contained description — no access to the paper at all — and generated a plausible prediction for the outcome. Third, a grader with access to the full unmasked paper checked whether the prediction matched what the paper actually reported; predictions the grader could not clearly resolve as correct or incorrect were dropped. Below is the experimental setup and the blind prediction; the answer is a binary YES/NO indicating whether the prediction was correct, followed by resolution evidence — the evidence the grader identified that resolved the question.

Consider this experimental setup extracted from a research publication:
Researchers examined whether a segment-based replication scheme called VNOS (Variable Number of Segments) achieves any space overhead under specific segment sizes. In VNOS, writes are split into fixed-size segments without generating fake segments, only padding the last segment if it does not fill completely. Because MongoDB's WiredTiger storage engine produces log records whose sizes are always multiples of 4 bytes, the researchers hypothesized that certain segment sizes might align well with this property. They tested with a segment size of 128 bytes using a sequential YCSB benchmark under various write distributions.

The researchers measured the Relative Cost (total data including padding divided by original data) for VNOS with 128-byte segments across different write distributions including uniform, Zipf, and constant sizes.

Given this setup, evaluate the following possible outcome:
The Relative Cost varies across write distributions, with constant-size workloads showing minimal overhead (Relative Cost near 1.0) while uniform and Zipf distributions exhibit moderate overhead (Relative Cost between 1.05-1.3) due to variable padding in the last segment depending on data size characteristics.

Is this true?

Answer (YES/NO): NO